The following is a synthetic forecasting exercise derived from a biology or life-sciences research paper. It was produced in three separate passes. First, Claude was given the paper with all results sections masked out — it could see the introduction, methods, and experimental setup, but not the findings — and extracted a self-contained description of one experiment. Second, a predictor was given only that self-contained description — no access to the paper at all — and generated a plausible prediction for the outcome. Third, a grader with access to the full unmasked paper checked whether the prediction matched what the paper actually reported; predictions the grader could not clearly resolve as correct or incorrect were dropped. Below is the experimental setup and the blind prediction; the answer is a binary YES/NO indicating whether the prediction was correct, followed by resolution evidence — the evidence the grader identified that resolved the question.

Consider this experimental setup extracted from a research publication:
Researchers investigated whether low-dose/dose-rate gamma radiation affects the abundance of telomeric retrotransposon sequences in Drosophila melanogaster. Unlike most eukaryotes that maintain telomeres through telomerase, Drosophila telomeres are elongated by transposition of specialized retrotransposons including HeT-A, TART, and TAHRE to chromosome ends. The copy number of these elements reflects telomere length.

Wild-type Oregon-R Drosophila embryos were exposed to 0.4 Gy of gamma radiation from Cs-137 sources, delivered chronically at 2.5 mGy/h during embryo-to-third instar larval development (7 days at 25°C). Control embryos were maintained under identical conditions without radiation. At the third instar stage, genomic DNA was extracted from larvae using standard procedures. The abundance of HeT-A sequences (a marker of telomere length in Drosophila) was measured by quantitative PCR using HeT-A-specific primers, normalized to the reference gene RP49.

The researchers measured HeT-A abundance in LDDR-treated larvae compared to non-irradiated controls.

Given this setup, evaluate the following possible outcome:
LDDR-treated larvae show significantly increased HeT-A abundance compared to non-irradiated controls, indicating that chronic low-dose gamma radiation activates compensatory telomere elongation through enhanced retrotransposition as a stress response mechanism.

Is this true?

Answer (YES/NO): NO